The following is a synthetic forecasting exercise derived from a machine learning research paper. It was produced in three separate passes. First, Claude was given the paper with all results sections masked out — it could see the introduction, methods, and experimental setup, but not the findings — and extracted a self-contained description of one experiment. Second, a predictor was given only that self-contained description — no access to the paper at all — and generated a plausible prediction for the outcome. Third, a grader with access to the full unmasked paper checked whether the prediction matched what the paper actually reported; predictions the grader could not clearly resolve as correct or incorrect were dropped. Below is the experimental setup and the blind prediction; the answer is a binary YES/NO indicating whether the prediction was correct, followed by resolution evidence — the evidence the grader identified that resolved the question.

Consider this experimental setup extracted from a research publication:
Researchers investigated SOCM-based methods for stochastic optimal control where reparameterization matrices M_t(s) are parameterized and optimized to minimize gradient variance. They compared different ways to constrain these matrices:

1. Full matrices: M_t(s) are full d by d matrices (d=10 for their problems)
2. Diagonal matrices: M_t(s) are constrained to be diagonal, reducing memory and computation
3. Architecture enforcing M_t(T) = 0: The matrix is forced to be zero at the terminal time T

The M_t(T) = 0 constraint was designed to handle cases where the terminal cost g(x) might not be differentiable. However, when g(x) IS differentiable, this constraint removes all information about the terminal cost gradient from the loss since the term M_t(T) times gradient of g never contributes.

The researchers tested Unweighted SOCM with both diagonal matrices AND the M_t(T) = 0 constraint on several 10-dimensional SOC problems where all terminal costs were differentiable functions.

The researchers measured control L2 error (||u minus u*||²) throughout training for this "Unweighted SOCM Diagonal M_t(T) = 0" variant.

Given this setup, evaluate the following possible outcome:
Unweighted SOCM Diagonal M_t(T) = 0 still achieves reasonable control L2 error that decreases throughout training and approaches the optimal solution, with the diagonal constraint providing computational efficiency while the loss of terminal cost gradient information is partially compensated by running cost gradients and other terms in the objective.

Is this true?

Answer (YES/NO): NO